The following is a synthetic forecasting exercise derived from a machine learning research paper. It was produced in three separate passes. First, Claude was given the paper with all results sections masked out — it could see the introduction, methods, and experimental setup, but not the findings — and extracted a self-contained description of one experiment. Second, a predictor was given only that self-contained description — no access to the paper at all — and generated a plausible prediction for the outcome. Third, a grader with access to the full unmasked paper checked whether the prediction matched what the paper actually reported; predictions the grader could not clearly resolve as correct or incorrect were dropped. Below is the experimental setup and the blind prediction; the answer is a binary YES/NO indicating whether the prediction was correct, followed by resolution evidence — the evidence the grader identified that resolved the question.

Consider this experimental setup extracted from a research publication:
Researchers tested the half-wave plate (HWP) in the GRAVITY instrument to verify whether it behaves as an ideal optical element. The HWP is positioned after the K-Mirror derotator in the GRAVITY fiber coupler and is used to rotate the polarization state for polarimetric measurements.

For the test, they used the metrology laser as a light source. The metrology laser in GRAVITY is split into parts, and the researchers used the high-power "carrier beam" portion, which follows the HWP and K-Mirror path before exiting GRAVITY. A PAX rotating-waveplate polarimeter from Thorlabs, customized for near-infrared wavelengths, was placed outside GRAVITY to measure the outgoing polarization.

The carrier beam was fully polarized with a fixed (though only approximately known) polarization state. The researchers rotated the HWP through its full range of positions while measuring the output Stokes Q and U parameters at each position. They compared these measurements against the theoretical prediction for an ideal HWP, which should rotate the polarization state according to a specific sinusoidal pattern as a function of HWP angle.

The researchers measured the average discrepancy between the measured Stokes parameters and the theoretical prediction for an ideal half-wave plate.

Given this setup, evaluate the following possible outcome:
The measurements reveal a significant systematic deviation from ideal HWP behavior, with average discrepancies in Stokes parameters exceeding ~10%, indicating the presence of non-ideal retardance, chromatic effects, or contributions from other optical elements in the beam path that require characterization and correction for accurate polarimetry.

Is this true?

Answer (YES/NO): NO